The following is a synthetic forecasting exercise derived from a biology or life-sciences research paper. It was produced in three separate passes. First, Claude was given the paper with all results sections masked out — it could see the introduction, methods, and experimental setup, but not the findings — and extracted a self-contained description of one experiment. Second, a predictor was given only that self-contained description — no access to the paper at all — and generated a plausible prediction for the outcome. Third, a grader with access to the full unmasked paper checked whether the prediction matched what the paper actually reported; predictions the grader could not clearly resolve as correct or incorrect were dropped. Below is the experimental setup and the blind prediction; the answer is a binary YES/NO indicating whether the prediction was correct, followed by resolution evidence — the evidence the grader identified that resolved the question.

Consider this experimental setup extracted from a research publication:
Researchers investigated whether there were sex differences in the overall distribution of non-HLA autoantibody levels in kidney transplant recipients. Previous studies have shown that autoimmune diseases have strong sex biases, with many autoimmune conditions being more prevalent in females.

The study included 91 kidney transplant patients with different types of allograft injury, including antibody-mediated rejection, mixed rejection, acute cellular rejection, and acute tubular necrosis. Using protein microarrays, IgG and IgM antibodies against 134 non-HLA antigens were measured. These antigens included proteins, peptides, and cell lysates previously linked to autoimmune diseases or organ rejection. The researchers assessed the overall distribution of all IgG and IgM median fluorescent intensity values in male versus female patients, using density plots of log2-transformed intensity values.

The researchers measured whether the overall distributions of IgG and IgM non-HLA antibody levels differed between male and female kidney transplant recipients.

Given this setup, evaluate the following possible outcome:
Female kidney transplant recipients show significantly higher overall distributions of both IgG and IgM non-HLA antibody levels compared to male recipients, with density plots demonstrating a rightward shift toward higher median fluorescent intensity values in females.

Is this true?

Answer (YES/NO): NO